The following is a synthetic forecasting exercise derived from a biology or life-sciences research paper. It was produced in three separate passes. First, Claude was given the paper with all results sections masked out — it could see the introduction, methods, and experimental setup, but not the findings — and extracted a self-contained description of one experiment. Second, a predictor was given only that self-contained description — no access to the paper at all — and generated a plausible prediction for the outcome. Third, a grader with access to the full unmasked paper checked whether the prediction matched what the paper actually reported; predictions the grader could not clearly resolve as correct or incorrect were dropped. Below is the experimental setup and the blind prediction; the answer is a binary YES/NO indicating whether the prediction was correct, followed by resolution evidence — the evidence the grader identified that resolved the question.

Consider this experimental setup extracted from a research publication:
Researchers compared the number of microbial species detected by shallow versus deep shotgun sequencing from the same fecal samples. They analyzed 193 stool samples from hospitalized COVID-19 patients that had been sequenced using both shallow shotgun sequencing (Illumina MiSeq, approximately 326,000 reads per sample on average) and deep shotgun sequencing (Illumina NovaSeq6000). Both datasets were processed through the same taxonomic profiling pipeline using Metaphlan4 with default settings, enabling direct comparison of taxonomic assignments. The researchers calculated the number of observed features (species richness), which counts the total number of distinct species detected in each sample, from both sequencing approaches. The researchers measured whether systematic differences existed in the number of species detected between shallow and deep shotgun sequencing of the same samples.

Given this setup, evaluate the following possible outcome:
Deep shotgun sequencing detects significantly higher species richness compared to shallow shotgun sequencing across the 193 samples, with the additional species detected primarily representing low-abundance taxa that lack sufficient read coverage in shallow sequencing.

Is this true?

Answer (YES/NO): YES